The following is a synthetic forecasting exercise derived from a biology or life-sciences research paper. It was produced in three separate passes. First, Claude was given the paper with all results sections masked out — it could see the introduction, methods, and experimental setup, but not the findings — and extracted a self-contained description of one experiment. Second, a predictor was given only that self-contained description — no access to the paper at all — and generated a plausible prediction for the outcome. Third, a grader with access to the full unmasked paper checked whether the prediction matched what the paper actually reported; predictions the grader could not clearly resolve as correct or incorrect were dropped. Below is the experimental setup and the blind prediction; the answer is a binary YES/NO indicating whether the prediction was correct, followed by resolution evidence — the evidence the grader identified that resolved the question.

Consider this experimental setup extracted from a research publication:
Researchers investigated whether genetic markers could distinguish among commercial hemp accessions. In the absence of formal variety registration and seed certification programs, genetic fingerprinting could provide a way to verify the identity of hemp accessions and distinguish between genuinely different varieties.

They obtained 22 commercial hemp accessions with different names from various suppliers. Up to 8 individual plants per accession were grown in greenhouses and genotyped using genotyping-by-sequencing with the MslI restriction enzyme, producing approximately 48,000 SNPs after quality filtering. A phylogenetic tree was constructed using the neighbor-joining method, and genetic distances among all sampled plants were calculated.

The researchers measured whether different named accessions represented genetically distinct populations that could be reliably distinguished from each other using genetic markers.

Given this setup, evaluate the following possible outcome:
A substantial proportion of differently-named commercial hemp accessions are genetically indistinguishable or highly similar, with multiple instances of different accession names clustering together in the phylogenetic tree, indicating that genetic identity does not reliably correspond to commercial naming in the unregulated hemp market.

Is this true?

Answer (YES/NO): NO